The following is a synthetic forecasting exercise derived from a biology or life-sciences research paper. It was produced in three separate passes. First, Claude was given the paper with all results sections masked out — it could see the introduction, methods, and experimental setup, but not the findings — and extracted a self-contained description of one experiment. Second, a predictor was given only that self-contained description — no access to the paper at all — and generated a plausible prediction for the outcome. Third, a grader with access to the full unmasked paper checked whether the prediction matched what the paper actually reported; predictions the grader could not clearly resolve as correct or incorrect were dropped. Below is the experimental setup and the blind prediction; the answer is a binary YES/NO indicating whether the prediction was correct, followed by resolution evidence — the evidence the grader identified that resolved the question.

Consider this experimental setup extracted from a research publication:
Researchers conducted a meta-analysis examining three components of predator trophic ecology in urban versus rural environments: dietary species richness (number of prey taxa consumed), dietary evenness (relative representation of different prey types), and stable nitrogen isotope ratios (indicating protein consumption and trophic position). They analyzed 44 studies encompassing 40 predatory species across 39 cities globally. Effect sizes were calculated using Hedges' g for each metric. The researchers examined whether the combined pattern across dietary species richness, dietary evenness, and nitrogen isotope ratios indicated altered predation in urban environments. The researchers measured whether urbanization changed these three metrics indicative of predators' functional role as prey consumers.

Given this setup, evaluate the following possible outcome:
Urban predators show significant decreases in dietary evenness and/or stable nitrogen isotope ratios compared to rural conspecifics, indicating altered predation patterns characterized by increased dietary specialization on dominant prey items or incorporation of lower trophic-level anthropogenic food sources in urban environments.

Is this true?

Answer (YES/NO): NO